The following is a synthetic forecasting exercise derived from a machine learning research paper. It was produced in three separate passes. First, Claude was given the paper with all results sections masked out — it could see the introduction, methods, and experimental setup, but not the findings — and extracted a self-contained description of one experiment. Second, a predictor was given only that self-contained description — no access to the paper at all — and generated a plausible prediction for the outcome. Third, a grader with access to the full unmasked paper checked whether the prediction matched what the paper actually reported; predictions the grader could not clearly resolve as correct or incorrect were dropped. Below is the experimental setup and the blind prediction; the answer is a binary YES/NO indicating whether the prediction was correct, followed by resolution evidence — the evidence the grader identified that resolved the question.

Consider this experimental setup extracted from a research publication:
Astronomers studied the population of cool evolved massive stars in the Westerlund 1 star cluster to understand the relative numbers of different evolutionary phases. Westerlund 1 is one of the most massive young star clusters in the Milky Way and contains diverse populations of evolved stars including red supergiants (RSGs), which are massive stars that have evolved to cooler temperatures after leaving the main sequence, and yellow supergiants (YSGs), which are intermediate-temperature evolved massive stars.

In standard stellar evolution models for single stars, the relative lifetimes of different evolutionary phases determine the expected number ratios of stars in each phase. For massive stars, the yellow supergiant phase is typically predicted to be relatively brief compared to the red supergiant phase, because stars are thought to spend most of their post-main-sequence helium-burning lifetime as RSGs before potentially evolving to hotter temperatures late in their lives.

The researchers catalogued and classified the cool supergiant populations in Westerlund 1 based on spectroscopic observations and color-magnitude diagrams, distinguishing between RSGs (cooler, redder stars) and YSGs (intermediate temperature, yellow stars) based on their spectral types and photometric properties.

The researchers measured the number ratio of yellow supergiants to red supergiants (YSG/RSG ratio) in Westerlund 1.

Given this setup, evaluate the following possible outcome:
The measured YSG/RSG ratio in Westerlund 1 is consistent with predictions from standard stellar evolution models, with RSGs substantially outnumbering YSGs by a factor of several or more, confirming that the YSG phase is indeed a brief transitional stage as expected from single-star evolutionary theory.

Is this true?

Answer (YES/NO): NO